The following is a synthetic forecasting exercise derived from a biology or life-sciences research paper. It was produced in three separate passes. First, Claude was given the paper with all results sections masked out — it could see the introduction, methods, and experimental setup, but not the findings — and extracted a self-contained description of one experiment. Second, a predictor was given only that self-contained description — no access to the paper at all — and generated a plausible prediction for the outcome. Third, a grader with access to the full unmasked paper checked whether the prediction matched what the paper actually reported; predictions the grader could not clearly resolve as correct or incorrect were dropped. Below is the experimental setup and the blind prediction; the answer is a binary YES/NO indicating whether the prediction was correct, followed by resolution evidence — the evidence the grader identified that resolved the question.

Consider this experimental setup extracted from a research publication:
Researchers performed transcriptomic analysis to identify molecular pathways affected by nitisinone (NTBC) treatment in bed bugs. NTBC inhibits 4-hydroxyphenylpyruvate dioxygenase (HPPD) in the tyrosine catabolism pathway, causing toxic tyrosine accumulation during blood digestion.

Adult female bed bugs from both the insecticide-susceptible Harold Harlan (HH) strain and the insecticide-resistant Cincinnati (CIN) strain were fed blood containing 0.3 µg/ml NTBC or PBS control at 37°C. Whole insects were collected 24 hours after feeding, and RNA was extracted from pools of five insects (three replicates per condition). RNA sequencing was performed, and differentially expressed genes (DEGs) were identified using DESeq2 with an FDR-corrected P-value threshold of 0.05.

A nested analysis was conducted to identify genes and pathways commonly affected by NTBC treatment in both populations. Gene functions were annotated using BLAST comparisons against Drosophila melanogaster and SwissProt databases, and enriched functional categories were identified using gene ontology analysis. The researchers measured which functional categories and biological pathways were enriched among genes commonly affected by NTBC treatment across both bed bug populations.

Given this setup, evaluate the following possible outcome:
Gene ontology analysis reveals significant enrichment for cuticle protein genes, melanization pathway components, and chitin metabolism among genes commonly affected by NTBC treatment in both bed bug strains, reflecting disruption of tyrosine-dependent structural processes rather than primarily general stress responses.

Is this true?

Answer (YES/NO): NO